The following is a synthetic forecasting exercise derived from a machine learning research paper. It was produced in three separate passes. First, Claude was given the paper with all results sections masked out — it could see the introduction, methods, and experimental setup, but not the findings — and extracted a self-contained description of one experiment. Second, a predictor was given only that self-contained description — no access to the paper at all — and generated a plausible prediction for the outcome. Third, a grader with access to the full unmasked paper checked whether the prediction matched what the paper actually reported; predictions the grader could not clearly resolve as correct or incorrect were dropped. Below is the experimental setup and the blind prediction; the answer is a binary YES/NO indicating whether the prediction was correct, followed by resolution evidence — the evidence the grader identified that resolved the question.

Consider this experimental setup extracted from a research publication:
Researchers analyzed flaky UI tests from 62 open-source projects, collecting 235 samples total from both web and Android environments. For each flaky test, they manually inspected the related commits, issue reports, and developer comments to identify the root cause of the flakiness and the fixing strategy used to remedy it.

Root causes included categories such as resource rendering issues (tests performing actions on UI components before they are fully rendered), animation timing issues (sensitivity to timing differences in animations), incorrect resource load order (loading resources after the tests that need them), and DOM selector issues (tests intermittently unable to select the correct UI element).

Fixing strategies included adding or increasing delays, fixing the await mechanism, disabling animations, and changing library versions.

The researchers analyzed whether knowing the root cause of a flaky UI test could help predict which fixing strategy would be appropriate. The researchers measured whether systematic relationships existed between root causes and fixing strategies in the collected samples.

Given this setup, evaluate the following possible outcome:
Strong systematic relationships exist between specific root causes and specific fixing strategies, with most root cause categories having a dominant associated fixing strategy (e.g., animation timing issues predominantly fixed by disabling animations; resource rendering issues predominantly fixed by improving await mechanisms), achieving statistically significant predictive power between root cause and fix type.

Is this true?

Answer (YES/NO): NO